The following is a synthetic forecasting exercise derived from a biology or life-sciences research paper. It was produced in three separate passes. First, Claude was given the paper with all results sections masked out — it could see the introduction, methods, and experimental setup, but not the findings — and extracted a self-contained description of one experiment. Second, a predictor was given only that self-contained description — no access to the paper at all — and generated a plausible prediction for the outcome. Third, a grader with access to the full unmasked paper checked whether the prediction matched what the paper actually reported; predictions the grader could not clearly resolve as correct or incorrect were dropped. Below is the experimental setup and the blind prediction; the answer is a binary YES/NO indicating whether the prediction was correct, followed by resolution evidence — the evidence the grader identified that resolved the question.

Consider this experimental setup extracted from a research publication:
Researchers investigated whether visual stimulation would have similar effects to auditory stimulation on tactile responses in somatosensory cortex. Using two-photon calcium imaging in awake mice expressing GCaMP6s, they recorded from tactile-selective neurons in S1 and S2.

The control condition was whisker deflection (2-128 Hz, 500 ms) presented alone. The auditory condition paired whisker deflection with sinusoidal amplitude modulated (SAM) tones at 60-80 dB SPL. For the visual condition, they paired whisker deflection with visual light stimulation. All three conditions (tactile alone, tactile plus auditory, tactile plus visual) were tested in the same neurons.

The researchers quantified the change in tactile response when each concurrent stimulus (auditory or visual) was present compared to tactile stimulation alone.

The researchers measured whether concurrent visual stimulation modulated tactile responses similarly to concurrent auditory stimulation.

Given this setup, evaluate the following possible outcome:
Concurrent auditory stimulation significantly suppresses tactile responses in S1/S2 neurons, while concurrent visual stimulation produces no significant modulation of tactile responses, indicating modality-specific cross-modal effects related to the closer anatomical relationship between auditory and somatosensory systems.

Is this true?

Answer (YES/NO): NO